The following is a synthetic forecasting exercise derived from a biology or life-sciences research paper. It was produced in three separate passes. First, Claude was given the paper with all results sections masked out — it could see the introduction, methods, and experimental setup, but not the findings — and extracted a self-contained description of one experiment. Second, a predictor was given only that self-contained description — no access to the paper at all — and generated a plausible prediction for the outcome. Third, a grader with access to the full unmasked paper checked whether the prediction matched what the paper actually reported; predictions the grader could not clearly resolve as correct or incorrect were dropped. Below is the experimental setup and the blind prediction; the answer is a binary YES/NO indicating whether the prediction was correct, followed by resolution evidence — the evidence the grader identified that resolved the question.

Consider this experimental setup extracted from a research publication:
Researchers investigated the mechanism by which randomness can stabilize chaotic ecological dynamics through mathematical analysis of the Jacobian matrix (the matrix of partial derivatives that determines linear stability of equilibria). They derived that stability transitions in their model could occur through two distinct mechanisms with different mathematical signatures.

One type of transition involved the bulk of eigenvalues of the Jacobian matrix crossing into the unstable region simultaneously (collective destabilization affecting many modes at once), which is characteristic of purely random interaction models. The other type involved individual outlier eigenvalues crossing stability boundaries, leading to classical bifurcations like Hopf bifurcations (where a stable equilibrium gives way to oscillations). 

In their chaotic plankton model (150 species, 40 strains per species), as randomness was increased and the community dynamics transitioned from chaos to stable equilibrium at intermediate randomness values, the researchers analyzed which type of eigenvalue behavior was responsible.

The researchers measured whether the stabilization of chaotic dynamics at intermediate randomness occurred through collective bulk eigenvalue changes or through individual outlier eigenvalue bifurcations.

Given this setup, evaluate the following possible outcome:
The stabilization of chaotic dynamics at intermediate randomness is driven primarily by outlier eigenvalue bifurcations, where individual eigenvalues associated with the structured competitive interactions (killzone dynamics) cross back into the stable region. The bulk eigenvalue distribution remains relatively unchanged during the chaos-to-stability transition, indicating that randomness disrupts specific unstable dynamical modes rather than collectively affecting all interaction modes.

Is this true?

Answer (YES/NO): YES